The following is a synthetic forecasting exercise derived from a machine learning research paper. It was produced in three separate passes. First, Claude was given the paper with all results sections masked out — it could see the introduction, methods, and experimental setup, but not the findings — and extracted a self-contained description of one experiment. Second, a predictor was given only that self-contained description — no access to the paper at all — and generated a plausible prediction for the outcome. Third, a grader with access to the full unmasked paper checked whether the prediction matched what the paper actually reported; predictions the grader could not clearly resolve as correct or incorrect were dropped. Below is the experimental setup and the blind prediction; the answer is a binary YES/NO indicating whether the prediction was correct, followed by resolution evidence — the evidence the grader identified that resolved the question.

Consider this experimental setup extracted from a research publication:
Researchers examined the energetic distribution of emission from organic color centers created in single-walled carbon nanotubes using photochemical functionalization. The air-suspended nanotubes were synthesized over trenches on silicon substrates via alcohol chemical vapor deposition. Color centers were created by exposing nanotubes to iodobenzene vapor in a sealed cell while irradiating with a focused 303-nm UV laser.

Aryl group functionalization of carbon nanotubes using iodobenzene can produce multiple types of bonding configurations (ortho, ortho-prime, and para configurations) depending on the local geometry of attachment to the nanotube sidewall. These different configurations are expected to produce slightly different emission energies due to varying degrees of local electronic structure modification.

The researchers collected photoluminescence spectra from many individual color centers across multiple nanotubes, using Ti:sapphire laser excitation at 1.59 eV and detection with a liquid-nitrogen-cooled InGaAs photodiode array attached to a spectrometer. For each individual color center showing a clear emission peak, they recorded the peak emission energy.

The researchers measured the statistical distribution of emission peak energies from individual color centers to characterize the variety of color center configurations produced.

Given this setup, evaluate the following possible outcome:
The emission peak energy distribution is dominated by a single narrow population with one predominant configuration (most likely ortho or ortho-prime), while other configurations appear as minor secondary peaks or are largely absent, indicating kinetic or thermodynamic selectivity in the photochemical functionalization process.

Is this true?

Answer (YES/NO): YES